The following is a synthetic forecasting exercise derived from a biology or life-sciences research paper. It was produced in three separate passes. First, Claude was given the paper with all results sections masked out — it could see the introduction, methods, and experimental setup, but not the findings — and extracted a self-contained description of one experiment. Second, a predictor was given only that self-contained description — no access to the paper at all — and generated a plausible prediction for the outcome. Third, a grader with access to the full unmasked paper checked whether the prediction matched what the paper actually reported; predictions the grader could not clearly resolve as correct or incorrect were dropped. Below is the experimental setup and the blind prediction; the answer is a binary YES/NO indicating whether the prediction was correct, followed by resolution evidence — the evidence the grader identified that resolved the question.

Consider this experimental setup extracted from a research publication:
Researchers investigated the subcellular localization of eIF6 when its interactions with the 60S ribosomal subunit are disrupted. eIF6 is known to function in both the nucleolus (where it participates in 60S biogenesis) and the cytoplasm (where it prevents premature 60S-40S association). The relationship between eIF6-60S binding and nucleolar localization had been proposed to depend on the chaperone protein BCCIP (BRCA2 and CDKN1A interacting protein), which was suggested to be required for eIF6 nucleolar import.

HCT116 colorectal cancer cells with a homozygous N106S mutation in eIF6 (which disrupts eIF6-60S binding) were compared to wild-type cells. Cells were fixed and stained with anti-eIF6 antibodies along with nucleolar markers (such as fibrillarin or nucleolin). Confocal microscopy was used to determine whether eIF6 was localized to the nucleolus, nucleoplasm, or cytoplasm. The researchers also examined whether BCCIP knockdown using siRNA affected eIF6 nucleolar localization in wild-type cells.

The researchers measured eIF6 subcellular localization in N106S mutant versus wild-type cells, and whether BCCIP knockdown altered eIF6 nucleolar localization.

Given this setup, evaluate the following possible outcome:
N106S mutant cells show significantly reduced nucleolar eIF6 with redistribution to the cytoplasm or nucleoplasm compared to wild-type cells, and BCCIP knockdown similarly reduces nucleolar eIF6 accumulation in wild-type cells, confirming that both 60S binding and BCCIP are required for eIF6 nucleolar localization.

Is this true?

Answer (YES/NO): NO